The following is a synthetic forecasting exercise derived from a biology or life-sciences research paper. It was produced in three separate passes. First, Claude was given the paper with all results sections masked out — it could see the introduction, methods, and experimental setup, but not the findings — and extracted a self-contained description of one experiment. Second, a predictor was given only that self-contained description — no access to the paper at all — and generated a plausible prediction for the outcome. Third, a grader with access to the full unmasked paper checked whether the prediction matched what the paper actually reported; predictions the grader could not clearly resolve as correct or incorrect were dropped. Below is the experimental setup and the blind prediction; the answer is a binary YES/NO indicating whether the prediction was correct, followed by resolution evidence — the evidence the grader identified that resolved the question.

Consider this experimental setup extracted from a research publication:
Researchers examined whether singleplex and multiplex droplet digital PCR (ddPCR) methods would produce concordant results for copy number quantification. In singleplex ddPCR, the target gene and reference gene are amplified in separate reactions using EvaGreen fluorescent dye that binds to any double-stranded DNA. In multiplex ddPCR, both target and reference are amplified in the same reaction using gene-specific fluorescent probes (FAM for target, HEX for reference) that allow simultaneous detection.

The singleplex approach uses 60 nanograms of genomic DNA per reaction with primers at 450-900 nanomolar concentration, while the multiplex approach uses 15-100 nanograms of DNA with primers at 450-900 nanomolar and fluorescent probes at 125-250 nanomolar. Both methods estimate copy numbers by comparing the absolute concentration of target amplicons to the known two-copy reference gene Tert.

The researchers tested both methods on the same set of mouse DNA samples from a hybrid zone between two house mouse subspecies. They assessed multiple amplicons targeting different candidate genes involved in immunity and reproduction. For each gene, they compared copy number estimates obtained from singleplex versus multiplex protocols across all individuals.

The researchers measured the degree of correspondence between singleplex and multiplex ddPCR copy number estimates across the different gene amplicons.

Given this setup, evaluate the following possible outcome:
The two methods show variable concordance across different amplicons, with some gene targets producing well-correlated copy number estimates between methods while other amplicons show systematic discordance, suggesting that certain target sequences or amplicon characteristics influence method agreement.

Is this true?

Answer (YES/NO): NO